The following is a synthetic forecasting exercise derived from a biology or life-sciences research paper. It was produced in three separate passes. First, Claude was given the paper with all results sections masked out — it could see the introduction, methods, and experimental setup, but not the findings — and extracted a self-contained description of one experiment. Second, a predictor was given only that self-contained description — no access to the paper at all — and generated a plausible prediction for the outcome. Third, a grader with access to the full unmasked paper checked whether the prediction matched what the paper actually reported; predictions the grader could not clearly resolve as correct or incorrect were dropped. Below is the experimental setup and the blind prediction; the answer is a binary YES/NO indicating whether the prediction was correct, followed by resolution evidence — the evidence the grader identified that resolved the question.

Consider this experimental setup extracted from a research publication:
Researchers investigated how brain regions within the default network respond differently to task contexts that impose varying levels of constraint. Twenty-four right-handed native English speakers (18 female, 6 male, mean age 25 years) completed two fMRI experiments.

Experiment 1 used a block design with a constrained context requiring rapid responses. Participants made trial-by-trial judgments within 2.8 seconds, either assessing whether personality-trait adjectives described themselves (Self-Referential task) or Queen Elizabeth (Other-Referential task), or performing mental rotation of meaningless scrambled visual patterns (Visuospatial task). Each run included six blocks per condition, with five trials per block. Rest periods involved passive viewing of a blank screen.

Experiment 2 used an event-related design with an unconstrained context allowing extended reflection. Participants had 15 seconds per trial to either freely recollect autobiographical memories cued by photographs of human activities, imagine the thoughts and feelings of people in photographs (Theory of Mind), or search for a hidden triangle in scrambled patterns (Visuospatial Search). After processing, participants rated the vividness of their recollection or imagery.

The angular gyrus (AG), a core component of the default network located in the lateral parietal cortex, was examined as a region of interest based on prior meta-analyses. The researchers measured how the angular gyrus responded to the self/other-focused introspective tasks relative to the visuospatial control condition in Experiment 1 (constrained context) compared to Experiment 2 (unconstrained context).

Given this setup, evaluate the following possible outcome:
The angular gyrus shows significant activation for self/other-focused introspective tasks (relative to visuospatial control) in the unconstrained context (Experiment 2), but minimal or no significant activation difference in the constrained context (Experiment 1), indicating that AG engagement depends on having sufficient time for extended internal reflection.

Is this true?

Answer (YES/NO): NO